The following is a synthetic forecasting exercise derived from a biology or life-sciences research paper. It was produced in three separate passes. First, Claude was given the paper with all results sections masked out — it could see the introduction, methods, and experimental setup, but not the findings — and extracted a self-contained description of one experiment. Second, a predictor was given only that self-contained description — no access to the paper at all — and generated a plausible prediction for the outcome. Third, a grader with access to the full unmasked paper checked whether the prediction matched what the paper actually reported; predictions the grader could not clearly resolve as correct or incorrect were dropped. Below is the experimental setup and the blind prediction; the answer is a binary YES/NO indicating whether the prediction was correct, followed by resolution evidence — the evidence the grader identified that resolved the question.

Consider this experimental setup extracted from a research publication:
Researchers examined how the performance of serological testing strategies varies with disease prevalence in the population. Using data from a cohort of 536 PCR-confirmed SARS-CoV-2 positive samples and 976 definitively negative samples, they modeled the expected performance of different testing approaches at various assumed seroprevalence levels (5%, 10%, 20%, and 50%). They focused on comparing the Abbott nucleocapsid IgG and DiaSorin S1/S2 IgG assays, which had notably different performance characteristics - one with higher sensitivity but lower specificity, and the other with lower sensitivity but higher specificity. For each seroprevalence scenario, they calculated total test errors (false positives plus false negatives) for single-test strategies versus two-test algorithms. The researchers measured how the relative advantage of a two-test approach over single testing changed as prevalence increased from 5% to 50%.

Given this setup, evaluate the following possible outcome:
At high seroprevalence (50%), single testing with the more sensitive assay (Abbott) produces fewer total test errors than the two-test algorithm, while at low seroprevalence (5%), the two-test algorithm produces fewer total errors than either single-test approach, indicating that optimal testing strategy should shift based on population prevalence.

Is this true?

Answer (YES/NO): NO